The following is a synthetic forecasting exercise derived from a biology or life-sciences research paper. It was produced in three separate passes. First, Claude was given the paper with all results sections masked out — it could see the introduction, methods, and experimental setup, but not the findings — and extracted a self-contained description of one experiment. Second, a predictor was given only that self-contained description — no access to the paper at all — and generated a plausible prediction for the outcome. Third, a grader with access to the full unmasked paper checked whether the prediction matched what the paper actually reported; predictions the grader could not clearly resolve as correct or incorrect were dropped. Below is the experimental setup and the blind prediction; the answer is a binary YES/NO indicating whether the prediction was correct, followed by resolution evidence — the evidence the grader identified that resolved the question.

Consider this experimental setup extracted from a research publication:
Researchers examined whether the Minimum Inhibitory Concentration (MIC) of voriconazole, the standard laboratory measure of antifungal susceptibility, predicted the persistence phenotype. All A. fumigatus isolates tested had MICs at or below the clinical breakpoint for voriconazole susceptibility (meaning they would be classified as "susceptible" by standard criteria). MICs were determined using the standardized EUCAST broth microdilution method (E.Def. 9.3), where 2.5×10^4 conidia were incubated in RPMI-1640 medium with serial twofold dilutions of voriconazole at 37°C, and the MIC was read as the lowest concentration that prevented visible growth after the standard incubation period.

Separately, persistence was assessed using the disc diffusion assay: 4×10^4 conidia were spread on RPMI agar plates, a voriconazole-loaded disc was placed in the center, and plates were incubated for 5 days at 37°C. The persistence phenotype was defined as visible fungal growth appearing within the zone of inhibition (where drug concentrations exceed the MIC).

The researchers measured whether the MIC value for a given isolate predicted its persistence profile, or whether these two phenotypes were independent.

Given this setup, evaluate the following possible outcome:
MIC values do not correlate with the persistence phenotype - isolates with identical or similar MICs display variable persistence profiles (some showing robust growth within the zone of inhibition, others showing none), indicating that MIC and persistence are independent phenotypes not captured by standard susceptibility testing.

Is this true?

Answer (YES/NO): YES